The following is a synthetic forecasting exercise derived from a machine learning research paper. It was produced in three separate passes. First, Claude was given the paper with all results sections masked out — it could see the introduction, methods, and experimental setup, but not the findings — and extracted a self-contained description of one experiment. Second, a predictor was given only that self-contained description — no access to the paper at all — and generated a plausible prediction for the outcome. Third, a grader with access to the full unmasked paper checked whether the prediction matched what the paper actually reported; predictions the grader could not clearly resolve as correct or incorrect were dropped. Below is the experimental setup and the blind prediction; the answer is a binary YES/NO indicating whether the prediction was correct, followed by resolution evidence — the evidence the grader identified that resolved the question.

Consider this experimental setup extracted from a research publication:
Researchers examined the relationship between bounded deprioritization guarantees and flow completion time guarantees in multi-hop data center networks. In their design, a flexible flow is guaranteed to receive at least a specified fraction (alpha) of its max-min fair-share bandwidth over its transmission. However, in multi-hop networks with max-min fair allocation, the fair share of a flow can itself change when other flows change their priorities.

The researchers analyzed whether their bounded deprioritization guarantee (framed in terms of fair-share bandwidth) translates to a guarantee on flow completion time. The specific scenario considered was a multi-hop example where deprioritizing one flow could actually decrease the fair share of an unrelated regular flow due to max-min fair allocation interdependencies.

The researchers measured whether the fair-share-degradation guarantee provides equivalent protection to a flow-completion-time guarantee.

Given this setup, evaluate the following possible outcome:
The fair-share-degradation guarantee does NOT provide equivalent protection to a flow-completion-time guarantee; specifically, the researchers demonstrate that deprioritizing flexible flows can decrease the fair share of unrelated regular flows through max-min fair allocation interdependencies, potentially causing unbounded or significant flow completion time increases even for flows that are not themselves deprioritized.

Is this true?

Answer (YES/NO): YES